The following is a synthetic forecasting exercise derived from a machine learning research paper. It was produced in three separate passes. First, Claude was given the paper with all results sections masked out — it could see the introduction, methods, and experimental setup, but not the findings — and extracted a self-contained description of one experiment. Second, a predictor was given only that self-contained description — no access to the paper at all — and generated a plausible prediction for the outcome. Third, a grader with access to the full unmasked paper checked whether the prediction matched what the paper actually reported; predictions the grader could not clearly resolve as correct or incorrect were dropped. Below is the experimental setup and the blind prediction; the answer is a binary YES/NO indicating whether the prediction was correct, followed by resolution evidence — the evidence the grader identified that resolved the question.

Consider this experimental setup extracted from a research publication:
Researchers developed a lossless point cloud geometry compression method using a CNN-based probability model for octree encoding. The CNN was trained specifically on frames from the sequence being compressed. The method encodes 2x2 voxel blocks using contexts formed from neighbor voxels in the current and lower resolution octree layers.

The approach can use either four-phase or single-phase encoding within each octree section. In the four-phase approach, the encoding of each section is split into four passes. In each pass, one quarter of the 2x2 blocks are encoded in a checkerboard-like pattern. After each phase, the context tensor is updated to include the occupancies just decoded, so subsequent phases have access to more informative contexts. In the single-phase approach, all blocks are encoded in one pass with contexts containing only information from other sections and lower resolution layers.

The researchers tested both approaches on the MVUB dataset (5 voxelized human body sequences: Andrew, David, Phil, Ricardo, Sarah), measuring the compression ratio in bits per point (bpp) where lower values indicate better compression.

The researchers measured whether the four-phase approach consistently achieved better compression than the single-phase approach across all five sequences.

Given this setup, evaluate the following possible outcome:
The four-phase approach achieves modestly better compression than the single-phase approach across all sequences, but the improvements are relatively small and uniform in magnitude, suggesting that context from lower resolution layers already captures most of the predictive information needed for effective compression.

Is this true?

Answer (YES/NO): NO